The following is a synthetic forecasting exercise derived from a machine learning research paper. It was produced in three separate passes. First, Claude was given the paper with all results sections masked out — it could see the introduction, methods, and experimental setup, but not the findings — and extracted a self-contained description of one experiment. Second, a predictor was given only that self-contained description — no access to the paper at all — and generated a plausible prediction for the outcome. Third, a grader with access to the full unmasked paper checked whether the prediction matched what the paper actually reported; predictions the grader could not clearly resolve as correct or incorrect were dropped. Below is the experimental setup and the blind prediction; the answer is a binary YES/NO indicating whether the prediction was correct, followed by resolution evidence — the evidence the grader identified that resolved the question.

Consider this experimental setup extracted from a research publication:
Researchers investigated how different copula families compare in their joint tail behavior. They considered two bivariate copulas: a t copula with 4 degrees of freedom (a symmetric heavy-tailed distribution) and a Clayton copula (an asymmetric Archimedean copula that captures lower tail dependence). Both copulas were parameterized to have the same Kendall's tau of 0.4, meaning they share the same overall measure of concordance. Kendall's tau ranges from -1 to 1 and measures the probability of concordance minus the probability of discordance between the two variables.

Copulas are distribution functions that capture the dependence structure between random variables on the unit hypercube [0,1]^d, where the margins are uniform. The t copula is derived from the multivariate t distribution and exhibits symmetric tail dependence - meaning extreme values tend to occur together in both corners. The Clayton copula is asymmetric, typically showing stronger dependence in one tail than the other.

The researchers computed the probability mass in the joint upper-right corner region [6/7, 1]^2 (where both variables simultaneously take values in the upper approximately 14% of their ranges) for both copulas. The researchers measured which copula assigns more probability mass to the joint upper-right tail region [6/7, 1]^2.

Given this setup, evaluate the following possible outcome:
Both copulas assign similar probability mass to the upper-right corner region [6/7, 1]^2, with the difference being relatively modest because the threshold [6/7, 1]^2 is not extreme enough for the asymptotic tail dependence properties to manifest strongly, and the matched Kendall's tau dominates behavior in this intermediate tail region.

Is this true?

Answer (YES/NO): NO